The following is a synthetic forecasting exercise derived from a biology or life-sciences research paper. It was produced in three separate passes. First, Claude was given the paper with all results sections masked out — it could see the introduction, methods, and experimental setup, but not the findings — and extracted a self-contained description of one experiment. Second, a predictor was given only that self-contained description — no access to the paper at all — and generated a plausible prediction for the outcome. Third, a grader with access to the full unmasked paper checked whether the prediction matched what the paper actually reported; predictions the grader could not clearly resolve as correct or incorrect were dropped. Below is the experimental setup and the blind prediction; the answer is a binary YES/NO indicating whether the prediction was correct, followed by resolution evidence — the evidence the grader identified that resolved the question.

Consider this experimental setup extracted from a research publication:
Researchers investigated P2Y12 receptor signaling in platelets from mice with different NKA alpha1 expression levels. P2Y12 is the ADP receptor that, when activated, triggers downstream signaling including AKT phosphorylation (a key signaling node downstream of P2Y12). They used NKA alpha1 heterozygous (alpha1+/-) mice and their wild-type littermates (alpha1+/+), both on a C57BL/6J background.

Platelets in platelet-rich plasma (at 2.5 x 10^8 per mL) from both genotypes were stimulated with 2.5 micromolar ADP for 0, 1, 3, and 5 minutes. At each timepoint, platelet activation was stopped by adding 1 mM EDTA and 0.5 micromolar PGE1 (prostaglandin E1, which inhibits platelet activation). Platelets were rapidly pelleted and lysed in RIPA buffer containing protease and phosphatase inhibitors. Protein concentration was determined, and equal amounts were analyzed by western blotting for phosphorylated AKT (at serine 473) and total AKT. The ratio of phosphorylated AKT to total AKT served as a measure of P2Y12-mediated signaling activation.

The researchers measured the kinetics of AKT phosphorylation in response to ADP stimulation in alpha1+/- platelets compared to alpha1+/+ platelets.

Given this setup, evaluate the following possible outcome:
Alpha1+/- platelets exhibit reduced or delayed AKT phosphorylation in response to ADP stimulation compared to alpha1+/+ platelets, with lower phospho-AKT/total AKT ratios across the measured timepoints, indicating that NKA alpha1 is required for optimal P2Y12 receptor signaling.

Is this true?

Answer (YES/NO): YES